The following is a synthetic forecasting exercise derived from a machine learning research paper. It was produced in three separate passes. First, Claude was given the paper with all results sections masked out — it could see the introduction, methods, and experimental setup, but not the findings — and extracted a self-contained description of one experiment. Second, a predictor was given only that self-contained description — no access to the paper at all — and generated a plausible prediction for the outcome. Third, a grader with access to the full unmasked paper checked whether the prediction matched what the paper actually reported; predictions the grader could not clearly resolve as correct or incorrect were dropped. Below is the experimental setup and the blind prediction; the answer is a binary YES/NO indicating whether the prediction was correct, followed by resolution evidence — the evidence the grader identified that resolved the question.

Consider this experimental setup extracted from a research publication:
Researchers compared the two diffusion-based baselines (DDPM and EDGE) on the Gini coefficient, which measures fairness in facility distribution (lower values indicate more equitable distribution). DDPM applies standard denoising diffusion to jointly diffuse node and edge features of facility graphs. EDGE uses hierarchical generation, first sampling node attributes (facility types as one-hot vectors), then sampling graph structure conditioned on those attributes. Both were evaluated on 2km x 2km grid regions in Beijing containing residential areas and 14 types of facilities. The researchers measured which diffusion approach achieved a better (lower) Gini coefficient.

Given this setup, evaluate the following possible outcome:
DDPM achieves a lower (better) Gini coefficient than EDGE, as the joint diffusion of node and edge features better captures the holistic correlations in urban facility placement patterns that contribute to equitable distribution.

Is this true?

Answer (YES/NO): NO